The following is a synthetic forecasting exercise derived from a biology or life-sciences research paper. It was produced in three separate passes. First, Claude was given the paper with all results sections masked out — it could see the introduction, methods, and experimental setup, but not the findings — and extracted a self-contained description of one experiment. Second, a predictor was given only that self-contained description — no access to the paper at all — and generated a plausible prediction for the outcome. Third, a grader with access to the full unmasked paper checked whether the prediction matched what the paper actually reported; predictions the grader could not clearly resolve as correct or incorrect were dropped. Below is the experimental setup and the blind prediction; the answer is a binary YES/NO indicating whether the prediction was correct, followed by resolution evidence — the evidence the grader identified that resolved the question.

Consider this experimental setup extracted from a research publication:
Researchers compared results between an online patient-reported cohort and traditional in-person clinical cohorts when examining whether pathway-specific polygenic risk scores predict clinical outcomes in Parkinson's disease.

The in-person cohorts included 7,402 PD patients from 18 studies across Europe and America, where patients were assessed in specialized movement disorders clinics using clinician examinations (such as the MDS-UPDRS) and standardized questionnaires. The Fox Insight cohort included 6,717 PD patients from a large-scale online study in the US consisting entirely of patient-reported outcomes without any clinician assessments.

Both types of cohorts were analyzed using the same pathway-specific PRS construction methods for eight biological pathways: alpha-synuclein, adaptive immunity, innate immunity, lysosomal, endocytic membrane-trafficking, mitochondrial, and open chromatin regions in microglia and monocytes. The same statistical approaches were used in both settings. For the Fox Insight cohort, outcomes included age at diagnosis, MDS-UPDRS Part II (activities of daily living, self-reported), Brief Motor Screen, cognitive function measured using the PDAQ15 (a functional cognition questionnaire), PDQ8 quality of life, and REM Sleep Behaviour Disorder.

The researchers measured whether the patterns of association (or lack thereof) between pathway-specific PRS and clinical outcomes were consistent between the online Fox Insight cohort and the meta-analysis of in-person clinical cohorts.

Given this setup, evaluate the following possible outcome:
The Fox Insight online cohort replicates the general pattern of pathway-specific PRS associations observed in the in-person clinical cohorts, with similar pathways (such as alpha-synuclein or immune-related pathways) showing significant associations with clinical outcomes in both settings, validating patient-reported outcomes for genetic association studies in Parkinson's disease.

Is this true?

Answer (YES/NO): NO